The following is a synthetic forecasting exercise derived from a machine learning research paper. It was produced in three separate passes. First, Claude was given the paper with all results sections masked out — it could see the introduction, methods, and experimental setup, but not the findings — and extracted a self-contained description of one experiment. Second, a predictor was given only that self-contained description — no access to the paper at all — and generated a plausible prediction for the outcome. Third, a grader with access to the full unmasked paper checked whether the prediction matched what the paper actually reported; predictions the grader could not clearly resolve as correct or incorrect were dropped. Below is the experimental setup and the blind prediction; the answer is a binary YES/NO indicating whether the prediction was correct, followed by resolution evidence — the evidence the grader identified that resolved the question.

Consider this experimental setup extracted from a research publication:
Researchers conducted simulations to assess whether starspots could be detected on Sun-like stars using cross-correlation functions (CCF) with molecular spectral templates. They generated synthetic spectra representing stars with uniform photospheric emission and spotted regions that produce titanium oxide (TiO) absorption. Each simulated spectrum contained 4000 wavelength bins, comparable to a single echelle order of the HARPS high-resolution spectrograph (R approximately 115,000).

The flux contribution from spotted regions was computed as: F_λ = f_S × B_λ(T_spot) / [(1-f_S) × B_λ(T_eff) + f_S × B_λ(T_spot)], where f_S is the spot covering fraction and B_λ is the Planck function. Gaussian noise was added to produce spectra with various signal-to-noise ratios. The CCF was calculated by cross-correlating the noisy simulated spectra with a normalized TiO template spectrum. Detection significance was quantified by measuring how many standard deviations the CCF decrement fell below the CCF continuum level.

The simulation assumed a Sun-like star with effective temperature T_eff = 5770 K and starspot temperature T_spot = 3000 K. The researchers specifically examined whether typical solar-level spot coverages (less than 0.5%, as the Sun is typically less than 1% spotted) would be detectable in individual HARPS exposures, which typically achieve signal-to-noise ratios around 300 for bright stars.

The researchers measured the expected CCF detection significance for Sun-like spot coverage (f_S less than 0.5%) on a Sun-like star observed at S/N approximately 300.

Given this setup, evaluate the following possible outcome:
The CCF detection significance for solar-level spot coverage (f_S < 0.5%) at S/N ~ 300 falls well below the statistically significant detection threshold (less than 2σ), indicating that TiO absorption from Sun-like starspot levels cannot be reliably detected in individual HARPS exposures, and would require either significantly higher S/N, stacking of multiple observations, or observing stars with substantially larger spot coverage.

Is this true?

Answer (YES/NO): NO